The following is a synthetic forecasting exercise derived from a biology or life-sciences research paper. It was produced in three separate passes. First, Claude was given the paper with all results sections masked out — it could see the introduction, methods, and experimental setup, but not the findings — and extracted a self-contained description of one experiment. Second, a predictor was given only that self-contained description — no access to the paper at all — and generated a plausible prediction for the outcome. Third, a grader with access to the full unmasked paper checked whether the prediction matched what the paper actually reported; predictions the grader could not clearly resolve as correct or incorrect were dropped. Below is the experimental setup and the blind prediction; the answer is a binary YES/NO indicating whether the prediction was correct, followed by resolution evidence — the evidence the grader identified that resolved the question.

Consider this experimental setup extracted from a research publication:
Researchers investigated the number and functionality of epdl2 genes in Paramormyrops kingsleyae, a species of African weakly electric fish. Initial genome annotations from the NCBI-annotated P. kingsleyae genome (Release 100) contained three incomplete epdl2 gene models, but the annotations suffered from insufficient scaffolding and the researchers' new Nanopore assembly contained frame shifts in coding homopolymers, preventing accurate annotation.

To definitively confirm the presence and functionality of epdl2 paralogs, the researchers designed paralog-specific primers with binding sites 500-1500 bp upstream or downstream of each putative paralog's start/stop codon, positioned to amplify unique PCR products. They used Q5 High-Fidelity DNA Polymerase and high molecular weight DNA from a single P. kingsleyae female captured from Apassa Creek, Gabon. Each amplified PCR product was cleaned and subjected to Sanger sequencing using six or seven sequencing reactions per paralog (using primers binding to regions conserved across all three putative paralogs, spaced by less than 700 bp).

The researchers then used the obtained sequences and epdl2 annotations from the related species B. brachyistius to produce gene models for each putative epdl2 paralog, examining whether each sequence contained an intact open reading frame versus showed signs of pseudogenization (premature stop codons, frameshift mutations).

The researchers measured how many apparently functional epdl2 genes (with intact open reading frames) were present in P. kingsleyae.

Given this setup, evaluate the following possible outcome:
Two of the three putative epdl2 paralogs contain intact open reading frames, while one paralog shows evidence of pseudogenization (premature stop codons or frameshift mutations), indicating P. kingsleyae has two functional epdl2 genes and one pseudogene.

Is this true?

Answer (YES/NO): NO